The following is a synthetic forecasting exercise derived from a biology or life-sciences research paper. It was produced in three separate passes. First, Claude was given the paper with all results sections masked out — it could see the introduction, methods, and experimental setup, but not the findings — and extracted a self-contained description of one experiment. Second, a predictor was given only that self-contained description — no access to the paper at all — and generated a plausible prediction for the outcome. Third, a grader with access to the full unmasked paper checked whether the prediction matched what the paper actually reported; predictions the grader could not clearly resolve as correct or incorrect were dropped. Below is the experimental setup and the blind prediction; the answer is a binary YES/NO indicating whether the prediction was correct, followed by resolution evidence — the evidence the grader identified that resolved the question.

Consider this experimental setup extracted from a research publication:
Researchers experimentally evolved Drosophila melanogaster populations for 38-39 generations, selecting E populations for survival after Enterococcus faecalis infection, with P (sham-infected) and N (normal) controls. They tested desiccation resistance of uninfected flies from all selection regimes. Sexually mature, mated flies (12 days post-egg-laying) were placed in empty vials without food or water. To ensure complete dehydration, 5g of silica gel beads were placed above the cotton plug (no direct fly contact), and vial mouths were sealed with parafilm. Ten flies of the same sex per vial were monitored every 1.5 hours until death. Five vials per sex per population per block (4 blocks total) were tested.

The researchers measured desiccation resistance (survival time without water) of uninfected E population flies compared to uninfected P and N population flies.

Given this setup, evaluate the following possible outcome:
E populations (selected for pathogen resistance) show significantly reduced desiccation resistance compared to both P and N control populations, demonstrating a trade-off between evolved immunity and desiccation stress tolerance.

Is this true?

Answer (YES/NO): NO